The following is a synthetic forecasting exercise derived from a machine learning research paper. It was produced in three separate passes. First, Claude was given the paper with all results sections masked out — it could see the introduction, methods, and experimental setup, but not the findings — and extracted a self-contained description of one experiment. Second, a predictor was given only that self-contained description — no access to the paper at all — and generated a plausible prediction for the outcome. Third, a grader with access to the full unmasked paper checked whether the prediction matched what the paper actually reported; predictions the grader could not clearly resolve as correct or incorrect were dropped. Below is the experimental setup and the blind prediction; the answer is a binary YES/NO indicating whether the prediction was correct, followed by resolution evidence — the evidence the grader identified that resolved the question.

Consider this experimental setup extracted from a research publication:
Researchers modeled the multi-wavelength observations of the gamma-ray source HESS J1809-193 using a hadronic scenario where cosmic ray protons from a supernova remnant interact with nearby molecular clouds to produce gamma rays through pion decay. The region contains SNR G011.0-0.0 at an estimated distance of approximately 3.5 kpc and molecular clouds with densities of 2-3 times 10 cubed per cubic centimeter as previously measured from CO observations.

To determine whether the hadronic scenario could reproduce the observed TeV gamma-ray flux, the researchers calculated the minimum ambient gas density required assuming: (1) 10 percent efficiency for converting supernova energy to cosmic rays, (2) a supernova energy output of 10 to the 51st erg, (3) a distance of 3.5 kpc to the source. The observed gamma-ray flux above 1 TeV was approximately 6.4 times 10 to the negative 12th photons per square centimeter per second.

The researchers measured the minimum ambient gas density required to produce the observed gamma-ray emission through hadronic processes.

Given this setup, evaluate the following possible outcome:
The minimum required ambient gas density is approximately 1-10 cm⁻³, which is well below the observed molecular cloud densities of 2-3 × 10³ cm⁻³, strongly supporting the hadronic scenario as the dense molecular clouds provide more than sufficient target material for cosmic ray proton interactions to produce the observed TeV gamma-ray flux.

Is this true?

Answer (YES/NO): NO